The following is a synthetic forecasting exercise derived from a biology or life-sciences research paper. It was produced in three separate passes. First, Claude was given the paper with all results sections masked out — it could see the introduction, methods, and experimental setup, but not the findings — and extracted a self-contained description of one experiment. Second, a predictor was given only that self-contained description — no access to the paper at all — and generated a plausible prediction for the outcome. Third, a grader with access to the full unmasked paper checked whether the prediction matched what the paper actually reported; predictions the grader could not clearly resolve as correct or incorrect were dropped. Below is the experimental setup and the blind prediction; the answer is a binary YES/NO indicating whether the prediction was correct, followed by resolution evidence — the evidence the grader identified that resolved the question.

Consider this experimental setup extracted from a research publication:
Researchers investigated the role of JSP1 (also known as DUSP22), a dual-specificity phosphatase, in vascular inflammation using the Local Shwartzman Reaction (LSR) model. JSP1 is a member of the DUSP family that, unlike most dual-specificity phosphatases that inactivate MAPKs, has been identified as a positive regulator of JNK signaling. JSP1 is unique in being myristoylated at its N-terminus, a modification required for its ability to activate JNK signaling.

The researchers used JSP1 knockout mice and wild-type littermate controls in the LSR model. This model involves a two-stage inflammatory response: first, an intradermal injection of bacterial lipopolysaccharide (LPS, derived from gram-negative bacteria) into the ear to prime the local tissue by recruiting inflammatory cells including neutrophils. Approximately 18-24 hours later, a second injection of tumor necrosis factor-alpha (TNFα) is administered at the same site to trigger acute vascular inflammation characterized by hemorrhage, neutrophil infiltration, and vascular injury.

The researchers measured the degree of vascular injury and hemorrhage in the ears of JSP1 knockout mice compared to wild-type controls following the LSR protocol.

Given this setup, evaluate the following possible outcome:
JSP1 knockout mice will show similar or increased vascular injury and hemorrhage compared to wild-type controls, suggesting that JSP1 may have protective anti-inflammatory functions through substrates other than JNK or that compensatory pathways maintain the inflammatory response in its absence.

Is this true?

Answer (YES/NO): NO